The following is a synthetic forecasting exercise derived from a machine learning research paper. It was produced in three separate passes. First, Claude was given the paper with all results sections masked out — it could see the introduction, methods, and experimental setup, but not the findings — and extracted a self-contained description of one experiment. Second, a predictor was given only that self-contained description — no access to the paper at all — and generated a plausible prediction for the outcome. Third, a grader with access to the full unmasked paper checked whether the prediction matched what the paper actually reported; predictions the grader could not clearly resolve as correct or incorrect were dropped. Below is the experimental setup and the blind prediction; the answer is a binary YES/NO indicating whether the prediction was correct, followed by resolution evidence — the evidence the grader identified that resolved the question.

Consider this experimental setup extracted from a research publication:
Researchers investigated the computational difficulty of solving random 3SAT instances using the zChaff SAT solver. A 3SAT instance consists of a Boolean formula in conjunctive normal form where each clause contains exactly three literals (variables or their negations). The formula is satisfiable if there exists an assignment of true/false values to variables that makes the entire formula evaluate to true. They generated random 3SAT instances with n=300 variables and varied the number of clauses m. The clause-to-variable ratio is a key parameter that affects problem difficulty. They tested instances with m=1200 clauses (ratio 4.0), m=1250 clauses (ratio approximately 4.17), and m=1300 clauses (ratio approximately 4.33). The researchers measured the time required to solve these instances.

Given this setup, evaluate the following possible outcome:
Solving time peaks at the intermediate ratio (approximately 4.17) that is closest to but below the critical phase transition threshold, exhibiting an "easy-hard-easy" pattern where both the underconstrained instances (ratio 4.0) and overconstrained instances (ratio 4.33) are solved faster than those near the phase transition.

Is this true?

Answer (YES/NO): NO